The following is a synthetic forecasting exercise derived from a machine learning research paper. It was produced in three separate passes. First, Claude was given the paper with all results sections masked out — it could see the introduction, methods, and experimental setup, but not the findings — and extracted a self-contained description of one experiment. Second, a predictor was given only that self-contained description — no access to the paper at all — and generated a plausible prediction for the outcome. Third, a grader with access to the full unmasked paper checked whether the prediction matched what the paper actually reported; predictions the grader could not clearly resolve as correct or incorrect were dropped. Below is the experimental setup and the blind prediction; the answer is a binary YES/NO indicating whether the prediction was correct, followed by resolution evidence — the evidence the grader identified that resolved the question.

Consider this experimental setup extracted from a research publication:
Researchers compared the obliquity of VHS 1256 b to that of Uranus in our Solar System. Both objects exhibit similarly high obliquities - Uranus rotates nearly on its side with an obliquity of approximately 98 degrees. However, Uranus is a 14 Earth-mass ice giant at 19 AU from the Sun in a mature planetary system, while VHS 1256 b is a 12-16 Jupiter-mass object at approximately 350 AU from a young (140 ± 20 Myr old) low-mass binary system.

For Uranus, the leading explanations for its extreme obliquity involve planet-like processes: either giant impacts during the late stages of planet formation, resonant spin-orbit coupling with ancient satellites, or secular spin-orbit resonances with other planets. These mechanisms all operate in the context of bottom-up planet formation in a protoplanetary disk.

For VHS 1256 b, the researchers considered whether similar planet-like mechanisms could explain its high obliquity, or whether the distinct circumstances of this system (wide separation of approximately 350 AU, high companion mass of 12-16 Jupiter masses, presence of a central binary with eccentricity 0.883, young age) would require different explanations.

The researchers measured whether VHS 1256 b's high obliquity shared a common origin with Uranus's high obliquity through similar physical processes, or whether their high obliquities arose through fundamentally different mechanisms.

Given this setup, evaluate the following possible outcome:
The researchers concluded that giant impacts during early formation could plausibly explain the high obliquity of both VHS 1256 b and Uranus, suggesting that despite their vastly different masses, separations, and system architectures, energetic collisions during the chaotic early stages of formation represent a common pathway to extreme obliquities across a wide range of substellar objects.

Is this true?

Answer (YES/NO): NO